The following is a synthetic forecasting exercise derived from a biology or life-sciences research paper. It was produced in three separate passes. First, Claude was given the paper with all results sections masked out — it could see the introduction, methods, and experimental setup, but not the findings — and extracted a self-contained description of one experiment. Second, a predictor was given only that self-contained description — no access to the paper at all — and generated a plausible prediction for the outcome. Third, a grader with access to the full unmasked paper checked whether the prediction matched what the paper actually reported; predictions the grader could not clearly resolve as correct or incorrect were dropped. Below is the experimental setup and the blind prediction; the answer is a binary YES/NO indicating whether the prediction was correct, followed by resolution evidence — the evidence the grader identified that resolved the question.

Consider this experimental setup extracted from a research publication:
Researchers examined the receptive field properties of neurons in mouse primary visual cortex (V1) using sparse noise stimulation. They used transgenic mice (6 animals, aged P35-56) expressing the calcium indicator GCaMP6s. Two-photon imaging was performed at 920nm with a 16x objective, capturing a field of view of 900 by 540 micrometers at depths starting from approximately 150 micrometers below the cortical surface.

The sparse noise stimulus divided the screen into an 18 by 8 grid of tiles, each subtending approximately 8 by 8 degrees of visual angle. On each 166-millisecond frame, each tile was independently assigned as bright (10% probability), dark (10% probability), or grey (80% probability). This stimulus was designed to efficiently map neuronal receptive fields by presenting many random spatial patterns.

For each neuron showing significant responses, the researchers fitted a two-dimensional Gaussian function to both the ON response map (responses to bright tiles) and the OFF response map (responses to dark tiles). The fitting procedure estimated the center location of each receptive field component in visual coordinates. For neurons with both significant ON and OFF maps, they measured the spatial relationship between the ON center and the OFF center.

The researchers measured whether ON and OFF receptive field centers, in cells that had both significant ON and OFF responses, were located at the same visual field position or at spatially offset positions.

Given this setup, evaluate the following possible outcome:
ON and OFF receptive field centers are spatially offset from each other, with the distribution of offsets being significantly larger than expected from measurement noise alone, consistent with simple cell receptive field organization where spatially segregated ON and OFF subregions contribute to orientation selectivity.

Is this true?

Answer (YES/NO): NO